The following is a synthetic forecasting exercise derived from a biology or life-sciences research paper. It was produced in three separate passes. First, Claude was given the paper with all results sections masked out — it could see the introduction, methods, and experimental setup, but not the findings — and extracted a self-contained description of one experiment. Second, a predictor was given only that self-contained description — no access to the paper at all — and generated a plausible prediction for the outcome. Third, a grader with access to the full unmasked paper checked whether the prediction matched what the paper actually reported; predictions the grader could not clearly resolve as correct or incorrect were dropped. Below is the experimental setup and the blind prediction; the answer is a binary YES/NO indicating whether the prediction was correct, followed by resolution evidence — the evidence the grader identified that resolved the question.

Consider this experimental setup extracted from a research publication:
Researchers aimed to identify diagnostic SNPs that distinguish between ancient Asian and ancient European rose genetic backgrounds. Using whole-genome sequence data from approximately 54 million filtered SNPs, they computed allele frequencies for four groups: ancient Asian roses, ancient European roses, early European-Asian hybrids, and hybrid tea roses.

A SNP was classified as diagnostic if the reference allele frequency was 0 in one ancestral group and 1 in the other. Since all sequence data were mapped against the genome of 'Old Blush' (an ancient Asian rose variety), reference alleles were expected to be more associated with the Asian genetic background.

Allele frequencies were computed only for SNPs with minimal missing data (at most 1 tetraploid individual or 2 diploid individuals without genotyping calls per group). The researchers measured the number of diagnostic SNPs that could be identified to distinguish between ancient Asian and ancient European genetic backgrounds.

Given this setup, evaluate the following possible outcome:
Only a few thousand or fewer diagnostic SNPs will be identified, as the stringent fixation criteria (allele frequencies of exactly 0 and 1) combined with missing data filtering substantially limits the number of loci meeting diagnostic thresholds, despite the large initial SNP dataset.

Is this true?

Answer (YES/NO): NO